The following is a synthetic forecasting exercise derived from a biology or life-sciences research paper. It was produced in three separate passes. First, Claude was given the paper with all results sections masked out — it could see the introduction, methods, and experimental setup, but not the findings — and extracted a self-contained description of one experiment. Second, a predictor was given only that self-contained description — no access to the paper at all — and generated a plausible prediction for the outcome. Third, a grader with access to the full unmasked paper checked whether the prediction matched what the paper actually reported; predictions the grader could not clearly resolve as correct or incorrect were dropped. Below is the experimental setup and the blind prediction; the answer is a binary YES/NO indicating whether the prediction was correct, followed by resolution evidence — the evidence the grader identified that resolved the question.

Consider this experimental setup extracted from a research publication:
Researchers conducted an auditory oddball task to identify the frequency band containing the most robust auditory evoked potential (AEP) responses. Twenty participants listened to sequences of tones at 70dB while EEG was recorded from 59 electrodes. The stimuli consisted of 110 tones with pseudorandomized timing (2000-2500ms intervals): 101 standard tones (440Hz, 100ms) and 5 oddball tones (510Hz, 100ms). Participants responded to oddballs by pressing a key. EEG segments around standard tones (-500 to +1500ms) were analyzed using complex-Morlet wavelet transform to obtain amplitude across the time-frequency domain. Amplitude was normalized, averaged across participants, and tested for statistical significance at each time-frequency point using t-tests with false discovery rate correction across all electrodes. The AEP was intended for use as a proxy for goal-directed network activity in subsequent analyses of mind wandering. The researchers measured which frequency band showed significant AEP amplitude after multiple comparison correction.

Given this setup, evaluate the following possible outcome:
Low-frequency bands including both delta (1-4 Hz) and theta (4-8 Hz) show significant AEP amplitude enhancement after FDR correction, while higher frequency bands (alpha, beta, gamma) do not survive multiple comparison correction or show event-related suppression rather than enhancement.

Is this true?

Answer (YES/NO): NO